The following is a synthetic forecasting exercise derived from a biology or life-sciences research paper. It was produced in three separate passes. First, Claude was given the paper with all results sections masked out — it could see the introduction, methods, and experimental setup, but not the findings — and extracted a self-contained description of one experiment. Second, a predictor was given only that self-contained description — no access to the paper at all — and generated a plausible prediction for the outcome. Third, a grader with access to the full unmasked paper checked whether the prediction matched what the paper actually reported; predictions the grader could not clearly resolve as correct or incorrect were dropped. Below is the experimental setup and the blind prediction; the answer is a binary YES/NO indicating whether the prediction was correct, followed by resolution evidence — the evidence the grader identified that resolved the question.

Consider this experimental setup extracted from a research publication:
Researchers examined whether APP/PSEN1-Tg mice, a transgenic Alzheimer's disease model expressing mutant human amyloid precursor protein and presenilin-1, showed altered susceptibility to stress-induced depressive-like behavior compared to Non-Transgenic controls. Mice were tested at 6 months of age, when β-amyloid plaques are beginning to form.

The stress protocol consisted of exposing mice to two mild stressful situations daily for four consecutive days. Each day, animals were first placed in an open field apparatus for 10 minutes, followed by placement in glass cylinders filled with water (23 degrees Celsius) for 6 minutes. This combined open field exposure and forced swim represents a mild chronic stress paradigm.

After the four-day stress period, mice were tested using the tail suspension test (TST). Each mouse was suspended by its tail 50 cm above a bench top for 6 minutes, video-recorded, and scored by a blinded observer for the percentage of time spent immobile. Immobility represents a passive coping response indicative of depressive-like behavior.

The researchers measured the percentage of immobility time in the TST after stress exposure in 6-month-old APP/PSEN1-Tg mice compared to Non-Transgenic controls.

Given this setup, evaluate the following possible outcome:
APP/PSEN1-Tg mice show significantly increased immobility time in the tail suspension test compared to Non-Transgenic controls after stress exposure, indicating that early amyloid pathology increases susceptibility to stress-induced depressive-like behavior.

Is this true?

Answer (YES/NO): NO